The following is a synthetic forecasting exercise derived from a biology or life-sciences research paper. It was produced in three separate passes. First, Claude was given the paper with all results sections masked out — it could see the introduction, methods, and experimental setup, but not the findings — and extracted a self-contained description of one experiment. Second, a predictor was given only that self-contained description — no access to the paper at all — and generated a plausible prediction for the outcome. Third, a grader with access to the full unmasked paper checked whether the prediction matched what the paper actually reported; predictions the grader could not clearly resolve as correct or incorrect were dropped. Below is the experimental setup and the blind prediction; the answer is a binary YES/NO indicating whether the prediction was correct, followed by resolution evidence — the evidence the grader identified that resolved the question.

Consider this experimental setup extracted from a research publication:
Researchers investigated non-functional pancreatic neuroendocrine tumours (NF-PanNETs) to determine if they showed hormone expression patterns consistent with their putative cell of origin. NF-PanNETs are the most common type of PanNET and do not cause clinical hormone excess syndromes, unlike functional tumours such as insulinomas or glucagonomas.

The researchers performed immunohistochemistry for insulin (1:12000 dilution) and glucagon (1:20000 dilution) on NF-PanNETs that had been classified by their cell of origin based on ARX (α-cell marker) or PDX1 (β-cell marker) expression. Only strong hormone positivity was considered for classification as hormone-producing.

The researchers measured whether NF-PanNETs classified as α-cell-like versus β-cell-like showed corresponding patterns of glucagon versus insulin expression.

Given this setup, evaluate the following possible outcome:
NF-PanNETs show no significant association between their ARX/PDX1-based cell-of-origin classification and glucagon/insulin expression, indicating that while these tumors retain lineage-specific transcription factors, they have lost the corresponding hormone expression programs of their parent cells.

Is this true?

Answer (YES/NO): NO